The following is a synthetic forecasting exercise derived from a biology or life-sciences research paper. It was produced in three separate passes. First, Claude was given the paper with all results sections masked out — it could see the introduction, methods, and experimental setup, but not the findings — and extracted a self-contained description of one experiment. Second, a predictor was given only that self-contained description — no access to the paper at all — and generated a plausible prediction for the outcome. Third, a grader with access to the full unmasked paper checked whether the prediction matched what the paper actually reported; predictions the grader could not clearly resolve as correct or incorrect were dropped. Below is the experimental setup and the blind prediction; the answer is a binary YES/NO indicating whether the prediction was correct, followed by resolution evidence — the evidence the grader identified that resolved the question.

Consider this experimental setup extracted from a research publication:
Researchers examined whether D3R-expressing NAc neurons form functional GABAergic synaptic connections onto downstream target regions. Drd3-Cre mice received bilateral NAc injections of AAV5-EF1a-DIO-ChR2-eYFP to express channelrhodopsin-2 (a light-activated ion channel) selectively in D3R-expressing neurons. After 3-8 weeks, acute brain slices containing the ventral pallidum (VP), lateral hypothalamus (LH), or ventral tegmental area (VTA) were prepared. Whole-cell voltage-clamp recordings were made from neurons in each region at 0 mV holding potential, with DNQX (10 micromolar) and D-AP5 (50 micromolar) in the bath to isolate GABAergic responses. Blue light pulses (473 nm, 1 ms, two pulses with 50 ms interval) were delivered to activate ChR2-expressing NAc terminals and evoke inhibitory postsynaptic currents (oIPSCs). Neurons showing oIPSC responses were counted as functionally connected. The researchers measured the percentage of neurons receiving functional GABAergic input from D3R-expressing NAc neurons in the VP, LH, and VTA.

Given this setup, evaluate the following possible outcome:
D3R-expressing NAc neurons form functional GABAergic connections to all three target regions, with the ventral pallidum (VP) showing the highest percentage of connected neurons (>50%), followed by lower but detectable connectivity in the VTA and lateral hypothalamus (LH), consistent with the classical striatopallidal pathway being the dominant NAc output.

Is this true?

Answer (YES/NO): NO